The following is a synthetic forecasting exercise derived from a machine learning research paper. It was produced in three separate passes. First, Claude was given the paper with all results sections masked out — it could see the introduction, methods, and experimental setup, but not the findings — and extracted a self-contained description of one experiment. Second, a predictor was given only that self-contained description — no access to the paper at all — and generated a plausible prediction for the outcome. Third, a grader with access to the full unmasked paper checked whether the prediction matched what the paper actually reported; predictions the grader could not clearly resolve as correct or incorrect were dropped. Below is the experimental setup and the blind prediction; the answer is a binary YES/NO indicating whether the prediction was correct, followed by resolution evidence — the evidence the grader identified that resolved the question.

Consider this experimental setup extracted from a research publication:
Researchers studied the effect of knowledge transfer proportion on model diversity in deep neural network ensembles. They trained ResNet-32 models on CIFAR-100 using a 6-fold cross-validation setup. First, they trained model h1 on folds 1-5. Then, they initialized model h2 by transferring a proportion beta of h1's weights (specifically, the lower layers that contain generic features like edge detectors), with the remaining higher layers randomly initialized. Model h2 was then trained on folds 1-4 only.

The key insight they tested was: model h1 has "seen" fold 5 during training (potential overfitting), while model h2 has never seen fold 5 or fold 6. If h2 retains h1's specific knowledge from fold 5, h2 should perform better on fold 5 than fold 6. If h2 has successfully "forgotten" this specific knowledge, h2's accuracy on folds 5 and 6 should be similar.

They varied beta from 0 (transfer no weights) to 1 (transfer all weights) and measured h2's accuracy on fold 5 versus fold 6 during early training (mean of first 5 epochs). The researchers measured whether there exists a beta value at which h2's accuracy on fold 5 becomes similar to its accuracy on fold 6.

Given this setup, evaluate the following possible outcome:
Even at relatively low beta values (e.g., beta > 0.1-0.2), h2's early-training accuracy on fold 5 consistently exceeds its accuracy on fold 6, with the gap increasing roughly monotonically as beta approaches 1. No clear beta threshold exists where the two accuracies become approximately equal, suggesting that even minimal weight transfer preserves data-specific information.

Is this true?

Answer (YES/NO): NO